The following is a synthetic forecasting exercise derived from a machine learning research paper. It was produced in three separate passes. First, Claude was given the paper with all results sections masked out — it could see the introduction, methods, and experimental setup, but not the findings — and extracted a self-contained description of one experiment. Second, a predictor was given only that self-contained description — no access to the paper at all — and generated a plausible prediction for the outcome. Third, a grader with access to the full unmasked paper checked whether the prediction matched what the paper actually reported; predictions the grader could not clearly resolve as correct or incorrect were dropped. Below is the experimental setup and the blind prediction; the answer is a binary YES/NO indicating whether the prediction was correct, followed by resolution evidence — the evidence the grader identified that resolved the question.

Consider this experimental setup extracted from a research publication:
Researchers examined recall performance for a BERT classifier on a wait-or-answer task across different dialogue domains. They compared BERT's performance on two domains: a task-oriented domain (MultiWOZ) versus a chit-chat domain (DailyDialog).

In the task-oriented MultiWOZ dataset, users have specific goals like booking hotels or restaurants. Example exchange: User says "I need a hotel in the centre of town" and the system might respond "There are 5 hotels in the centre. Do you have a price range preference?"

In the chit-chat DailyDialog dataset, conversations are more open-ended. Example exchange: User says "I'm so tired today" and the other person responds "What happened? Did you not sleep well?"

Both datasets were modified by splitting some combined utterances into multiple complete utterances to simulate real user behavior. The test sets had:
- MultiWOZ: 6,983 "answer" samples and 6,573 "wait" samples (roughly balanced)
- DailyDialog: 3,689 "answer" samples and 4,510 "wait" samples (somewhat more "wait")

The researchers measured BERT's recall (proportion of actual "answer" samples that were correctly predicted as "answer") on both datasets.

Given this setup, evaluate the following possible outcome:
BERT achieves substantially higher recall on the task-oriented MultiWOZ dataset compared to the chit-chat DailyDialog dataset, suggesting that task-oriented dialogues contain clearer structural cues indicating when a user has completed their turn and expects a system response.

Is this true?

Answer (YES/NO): YES